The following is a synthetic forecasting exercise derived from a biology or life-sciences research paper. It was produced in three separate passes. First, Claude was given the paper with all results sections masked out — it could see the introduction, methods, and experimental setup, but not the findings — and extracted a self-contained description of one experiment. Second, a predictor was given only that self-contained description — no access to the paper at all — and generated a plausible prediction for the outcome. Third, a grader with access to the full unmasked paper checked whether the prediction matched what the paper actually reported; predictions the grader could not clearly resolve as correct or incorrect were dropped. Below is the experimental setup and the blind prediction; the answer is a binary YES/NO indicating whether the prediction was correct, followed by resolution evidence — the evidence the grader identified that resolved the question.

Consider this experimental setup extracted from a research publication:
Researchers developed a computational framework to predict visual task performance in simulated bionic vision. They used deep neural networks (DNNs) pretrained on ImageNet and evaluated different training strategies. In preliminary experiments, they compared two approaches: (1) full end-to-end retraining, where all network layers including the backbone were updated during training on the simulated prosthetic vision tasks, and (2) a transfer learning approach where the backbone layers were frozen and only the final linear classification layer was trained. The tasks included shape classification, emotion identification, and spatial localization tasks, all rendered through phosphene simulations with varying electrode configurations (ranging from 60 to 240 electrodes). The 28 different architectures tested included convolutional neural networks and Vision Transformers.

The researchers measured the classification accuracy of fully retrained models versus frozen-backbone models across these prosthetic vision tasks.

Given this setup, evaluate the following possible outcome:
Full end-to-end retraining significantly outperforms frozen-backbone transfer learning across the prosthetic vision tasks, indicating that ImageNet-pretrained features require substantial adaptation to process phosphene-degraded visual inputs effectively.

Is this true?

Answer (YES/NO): NO